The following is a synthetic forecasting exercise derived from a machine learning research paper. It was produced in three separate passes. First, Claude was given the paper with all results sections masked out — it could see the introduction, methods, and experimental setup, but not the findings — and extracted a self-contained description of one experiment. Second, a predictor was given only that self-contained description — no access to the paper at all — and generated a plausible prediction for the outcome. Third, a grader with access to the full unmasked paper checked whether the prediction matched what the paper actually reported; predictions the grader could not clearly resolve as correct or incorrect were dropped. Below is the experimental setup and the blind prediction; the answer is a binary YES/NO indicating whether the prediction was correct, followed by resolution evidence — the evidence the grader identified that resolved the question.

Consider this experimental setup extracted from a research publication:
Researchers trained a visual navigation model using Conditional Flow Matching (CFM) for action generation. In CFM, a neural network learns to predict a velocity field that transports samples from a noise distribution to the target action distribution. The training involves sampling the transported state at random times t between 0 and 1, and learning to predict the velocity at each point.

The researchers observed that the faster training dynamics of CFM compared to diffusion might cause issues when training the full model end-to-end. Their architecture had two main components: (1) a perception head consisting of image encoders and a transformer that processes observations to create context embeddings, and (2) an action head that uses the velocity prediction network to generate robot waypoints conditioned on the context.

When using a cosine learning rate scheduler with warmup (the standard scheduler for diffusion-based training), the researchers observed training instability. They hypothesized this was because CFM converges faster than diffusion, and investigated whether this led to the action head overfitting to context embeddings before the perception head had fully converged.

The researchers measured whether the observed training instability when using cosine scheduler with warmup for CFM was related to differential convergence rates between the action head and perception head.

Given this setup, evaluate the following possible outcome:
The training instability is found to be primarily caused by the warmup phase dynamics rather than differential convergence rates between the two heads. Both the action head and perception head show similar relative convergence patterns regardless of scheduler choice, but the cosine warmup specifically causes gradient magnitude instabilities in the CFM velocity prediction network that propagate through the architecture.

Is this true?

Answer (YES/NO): NO